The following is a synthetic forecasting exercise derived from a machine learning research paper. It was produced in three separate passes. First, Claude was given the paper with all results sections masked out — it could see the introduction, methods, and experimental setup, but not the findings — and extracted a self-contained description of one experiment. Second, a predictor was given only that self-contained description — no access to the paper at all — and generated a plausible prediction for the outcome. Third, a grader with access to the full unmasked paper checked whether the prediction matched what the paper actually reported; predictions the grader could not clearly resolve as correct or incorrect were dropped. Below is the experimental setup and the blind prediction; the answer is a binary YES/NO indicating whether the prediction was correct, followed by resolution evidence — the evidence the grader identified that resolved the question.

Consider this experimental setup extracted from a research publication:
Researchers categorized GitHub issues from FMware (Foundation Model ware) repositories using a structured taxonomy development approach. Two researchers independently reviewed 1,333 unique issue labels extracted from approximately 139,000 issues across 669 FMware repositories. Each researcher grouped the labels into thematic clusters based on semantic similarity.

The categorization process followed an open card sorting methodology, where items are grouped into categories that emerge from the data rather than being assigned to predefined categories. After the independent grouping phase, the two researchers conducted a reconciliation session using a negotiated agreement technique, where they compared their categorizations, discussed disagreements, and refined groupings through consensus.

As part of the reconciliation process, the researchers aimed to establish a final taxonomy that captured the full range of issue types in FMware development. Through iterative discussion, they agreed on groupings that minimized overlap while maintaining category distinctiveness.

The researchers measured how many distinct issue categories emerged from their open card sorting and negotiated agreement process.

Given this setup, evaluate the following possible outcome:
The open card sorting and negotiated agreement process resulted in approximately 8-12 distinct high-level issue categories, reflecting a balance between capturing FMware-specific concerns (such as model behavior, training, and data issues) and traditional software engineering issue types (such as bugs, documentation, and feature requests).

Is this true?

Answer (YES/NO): NO